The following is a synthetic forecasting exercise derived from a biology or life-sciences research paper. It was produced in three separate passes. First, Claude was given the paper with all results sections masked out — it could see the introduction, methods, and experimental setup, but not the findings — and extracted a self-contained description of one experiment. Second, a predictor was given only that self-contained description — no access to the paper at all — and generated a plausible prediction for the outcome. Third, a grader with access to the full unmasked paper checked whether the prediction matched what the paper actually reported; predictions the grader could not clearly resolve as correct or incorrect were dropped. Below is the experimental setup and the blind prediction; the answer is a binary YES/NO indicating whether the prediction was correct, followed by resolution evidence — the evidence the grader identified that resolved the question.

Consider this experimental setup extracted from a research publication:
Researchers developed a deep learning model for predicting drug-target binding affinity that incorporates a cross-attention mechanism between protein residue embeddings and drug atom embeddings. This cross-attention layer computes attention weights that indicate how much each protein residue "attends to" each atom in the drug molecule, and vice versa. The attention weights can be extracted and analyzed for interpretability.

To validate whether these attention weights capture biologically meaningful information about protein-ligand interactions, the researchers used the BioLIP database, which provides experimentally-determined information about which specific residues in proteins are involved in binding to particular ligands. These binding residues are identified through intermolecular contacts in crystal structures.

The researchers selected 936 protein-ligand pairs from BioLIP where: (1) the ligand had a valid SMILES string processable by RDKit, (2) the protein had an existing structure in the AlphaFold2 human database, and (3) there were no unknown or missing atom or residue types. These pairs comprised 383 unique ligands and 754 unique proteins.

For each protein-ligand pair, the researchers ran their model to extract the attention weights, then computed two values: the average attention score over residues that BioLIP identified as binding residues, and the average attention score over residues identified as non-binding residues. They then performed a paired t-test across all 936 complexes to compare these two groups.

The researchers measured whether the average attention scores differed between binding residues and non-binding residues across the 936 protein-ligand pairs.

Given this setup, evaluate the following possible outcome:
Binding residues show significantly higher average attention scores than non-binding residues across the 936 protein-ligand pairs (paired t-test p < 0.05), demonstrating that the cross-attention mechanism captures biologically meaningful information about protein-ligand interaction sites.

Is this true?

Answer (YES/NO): YES